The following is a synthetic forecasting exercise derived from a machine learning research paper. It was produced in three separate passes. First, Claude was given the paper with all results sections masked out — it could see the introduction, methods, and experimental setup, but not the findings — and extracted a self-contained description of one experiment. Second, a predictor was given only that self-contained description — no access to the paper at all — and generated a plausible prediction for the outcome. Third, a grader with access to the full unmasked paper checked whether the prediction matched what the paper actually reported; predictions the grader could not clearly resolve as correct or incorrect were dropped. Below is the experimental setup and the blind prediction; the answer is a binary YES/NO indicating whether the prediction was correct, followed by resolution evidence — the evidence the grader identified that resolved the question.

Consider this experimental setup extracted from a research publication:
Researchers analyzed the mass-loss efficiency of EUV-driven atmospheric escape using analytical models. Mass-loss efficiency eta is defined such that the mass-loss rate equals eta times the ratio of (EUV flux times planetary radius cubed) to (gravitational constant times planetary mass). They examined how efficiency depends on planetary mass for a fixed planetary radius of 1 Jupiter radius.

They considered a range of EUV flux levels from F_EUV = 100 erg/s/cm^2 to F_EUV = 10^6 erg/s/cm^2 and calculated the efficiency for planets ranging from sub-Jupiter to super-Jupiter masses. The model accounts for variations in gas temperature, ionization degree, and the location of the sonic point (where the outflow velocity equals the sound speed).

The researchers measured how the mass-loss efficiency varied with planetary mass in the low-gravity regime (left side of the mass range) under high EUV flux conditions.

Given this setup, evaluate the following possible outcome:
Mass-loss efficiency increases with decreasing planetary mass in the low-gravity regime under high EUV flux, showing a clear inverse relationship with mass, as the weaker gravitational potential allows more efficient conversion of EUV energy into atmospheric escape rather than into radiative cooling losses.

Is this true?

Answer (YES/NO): NO